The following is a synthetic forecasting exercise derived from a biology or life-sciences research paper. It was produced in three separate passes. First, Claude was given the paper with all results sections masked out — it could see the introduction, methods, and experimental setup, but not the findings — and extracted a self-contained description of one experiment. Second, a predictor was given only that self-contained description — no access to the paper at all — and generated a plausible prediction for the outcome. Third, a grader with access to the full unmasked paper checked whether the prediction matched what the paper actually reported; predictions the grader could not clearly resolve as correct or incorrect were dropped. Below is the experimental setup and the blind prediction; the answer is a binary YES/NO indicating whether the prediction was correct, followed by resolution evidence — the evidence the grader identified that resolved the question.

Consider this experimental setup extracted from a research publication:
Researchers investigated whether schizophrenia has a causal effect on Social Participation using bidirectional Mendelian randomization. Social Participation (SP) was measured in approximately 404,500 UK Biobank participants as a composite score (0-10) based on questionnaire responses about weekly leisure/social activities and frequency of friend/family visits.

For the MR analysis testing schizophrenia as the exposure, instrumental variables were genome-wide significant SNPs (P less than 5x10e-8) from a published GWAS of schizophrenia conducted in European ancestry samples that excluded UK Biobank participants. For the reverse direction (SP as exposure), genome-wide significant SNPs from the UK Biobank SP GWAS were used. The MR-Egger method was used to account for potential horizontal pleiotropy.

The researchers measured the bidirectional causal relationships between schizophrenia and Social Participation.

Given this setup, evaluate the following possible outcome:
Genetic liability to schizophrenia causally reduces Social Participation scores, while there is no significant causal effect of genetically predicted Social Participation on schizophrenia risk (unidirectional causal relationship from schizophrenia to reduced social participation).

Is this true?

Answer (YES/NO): NO